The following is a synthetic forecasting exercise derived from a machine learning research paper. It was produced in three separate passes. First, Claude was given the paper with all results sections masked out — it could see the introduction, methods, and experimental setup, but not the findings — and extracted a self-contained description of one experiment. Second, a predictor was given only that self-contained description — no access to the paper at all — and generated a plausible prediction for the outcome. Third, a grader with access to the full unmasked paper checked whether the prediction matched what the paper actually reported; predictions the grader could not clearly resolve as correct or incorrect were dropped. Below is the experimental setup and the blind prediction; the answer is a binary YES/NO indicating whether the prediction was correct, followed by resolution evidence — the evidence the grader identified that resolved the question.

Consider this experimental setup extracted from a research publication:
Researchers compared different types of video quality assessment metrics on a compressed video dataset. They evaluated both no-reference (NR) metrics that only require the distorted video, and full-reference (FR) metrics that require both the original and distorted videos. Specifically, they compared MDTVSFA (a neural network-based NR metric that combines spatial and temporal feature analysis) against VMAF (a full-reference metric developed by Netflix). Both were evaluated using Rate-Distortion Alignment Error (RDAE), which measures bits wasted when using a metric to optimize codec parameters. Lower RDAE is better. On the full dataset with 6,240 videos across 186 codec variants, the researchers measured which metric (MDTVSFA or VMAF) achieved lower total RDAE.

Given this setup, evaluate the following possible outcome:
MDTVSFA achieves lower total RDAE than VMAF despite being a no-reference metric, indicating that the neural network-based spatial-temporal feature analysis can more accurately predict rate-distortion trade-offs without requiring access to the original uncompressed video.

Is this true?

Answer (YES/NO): YES